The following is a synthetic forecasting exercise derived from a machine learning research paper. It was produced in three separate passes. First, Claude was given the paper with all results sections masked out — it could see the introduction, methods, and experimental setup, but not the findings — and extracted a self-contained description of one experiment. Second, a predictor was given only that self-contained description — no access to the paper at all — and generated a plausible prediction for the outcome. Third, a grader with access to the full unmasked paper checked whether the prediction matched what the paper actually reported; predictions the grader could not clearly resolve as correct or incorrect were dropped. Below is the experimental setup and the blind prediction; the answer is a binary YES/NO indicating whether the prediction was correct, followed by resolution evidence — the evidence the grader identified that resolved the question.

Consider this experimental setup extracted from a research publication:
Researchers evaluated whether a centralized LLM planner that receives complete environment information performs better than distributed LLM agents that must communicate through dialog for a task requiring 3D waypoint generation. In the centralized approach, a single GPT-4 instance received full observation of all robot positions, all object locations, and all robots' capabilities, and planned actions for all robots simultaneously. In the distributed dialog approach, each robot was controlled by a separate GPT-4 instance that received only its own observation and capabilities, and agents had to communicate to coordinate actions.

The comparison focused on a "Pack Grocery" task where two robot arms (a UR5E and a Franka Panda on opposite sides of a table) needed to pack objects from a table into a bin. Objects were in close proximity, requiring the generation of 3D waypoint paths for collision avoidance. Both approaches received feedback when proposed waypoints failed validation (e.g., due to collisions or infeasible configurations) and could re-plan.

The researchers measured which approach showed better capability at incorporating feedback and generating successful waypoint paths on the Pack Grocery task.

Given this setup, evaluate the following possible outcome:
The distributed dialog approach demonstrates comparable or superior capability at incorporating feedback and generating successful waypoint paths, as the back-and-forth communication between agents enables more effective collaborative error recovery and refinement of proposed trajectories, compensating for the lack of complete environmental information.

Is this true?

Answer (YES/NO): NO